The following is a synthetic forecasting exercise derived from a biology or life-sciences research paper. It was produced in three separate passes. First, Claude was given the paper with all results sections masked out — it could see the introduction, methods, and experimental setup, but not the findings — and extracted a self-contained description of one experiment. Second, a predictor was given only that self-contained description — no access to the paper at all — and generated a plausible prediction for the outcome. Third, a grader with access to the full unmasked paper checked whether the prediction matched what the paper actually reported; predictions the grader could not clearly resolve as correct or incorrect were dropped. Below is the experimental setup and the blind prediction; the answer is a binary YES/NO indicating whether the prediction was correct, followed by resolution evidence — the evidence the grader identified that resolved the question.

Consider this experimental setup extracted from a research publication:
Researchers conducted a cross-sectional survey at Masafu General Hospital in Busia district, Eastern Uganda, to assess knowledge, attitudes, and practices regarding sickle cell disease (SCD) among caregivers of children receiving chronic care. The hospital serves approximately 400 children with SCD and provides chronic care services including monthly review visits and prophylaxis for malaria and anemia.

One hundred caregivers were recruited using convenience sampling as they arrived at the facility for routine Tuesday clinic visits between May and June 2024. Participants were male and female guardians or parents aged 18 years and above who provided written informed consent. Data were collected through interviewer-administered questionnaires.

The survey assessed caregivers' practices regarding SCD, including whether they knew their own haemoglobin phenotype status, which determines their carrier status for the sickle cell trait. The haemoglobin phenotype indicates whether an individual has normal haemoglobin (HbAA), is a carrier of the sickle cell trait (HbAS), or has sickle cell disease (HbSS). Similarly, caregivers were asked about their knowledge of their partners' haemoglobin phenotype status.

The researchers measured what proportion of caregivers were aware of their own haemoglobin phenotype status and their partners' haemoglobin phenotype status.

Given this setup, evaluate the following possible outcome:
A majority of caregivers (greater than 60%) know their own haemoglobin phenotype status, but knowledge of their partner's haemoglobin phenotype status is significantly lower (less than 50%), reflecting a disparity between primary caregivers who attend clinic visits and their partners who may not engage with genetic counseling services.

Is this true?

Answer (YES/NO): NO